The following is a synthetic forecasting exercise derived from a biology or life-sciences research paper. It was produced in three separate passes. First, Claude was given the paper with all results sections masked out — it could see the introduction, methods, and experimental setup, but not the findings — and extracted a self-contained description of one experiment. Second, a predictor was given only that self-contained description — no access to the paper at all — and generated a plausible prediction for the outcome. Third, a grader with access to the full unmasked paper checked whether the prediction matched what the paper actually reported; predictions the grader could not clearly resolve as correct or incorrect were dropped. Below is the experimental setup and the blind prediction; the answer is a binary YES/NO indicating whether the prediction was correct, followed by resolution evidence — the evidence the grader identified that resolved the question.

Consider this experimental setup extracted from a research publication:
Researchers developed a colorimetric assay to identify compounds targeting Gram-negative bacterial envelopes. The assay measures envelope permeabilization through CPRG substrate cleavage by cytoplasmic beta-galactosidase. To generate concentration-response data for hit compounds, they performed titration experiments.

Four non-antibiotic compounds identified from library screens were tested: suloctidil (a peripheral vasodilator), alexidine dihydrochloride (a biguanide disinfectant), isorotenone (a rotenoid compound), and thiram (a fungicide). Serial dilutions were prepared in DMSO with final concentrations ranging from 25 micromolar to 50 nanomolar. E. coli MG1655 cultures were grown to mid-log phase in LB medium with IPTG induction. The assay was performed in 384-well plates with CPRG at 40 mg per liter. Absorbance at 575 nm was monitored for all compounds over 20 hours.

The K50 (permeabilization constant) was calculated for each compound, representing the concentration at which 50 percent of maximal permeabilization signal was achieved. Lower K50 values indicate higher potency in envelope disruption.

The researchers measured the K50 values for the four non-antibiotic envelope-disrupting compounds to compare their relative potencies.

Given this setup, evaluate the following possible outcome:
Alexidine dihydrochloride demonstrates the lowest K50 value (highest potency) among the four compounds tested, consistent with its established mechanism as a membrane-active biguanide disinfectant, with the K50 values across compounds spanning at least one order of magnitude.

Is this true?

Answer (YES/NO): NO